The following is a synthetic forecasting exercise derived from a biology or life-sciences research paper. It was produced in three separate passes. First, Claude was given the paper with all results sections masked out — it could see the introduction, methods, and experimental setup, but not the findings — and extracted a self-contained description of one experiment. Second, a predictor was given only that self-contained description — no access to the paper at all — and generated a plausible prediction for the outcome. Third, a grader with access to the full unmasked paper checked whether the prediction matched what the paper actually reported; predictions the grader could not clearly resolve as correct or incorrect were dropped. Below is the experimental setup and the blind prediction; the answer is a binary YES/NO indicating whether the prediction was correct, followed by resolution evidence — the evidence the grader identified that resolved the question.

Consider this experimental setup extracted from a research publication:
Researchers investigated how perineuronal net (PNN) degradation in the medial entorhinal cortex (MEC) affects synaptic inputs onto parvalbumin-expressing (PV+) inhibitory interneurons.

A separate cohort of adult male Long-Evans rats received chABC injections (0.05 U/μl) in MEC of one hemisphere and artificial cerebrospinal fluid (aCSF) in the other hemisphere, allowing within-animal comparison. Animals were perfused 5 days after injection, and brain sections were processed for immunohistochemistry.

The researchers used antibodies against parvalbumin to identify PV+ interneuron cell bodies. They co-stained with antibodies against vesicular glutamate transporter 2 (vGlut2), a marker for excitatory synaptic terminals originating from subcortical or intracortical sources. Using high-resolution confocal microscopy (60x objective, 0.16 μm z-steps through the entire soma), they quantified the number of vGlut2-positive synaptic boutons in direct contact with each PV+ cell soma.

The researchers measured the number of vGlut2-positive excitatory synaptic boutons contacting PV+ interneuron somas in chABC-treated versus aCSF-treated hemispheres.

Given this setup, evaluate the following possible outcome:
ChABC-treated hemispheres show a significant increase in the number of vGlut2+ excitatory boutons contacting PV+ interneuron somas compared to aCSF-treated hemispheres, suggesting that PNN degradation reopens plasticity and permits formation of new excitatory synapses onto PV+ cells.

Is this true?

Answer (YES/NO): NO